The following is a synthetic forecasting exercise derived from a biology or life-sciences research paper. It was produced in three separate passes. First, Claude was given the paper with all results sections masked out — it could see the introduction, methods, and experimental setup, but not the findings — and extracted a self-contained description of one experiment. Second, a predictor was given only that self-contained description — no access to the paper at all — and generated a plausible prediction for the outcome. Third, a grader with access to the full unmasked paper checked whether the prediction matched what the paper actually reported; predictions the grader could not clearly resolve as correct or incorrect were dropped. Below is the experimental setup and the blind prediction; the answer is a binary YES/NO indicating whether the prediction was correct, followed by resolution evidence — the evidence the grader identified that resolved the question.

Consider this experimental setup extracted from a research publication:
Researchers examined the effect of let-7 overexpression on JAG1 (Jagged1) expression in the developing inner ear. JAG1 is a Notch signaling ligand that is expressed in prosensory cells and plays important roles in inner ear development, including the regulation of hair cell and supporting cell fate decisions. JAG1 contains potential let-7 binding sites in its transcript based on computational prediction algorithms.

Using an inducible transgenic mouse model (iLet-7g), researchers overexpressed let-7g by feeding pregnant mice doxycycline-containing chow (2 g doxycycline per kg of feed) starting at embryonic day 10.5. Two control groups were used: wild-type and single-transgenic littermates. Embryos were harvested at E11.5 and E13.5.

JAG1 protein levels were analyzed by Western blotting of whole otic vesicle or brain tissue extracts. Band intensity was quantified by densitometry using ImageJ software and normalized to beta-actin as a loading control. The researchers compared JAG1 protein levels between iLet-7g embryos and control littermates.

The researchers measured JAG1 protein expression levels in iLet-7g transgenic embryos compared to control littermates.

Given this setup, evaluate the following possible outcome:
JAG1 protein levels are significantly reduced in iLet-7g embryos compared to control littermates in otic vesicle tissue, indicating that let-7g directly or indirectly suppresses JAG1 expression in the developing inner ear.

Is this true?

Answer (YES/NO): NO